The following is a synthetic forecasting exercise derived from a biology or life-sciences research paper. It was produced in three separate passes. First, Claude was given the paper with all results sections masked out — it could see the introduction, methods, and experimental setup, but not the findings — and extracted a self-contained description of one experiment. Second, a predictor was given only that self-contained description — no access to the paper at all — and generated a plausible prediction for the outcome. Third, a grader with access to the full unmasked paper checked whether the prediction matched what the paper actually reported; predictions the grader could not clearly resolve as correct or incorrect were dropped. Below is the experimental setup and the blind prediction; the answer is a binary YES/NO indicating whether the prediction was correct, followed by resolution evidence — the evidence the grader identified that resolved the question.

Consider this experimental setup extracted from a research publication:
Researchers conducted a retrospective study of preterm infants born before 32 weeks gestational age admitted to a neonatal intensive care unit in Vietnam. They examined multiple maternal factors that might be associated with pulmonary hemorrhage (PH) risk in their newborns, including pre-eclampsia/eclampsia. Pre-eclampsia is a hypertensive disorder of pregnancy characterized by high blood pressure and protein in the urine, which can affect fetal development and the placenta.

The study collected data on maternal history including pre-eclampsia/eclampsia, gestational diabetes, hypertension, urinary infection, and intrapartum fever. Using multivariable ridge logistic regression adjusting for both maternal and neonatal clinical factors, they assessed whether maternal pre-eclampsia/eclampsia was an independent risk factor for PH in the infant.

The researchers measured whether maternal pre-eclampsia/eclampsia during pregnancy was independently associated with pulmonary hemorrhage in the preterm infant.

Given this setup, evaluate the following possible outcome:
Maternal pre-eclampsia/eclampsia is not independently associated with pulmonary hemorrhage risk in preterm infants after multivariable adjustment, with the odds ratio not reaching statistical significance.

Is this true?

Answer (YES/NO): YES